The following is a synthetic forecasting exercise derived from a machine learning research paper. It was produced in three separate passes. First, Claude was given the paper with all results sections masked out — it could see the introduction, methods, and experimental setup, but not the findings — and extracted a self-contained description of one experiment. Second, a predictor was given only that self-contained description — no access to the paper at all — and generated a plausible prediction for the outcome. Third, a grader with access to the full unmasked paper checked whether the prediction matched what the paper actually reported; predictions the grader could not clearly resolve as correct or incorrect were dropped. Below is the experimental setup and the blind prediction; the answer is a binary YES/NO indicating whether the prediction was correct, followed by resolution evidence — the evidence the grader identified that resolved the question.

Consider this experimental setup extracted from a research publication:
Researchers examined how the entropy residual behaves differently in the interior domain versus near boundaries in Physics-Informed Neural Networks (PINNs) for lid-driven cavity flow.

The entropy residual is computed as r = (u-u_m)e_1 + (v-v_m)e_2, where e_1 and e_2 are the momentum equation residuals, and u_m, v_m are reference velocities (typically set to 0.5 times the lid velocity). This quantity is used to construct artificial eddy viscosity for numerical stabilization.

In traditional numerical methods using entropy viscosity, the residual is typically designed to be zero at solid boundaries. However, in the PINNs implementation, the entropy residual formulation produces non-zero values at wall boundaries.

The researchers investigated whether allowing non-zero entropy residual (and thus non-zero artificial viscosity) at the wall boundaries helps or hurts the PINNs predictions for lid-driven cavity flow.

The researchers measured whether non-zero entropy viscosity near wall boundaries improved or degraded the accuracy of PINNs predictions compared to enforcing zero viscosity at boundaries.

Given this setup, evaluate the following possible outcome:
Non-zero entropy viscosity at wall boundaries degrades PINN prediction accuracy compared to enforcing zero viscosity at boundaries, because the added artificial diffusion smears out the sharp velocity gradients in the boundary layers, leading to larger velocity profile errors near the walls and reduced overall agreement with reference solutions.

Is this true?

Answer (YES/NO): NO